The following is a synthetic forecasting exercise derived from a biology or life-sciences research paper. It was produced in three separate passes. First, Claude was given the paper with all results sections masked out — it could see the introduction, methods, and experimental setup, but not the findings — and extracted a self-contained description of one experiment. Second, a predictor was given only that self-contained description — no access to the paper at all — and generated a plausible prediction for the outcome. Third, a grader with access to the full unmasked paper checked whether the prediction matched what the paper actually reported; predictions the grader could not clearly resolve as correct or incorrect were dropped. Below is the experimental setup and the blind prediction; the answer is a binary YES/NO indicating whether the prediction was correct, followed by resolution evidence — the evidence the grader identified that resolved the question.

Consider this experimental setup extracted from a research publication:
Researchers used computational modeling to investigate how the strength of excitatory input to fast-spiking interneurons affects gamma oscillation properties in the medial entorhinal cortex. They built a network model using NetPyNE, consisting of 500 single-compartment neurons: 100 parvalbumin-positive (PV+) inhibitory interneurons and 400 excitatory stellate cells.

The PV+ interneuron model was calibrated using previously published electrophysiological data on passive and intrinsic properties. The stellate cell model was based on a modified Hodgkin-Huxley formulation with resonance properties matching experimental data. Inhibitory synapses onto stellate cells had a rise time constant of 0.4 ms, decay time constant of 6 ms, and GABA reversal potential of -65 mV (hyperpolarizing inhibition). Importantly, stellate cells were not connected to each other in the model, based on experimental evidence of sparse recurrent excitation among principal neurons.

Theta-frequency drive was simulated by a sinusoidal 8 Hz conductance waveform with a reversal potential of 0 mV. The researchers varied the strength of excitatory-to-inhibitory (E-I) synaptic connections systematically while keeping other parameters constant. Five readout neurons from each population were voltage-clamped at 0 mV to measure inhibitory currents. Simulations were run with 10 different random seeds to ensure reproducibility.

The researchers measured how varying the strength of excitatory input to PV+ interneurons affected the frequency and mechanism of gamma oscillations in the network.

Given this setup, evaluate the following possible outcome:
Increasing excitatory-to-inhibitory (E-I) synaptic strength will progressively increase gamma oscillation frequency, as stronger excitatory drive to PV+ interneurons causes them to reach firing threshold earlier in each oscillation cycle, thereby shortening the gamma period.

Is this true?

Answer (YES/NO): NO